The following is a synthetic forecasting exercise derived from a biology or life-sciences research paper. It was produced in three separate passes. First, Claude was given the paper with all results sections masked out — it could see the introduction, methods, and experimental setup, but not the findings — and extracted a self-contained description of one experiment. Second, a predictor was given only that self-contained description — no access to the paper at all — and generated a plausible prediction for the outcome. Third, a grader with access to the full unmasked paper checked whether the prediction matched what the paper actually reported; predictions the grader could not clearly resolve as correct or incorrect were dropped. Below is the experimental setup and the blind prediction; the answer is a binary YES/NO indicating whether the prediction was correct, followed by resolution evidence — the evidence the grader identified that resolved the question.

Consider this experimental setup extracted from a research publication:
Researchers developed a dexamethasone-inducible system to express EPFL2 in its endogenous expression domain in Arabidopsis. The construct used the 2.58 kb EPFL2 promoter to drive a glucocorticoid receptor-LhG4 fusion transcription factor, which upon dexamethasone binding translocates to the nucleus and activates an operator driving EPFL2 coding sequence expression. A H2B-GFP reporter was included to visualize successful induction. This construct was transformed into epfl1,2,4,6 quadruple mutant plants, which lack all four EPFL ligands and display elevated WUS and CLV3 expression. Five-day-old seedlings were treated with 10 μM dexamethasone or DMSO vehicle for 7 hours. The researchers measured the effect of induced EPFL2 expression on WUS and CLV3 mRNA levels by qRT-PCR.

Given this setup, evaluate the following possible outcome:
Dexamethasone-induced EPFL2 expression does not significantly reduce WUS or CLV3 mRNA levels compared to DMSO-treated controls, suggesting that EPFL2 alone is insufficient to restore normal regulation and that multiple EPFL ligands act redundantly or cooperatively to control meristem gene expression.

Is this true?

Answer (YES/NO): NO